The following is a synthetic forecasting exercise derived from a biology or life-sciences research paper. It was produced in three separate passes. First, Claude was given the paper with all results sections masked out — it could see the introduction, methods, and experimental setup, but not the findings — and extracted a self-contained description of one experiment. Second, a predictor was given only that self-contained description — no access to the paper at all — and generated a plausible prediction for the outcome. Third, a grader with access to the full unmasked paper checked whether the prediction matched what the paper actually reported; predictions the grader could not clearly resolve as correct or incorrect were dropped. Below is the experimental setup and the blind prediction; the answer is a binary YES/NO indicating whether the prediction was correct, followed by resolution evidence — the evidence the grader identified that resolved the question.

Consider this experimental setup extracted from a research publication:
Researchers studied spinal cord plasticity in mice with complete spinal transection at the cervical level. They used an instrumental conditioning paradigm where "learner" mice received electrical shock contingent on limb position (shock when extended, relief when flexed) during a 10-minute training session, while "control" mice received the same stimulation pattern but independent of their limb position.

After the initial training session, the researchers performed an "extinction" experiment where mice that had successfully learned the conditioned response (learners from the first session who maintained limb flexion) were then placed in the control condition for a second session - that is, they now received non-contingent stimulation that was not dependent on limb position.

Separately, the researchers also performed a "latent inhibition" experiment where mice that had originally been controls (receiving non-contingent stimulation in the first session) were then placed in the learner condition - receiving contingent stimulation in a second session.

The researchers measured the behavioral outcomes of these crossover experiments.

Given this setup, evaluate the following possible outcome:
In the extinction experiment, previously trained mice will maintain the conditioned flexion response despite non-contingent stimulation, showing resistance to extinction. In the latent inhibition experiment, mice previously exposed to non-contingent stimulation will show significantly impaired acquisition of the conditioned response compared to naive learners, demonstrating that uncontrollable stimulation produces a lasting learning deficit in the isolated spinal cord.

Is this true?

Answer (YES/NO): NO